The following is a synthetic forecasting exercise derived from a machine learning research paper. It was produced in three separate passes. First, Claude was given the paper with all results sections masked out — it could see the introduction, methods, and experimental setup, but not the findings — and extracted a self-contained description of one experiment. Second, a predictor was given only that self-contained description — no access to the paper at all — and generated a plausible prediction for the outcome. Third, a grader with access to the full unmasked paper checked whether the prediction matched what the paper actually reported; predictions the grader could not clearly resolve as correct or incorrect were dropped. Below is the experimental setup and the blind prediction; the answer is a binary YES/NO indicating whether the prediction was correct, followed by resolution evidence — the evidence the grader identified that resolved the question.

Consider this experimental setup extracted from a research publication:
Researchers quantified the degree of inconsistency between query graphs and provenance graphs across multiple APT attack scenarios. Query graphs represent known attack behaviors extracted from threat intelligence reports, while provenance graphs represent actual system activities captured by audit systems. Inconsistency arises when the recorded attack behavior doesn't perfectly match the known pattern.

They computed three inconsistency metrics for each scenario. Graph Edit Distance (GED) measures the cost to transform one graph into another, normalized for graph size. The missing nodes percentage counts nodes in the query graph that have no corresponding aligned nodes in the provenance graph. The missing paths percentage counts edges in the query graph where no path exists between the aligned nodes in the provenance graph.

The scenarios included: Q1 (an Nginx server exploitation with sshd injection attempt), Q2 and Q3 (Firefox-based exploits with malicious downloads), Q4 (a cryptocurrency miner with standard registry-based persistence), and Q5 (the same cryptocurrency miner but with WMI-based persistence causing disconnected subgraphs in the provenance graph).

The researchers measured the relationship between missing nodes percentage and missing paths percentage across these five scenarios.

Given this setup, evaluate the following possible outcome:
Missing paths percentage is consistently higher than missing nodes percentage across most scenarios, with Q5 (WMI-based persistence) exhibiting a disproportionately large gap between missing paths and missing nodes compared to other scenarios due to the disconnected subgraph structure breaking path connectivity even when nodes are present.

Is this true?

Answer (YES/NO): NO